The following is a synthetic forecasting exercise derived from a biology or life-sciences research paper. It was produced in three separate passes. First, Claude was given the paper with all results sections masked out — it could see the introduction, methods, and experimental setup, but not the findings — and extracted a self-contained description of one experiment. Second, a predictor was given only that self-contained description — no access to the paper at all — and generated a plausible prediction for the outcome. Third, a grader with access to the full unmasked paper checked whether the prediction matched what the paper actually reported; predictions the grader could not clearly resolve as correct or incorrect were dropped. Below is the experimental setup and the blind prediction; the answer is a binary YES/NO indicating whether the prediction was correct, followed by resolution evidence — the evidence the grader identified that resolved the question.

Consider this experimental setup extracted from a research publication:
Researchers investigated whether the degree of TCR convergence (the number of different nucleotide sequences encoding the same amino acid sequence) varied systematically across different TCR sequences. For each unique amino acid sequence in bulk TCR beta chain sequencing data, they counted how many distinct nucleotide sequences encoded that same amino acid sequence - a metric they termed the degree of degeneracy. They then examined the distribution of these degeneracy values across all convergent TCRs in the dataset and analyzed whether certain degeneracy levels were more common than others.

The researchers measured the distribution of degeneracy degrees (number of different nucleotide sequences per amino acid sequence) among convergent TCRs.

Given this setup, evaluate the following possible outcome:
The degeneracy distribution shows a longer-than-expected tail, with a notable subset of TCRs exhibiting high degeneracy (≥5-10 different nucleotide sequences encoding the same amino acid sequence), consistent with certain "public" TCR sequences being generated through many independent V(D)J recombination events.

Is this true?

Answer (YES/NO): NO